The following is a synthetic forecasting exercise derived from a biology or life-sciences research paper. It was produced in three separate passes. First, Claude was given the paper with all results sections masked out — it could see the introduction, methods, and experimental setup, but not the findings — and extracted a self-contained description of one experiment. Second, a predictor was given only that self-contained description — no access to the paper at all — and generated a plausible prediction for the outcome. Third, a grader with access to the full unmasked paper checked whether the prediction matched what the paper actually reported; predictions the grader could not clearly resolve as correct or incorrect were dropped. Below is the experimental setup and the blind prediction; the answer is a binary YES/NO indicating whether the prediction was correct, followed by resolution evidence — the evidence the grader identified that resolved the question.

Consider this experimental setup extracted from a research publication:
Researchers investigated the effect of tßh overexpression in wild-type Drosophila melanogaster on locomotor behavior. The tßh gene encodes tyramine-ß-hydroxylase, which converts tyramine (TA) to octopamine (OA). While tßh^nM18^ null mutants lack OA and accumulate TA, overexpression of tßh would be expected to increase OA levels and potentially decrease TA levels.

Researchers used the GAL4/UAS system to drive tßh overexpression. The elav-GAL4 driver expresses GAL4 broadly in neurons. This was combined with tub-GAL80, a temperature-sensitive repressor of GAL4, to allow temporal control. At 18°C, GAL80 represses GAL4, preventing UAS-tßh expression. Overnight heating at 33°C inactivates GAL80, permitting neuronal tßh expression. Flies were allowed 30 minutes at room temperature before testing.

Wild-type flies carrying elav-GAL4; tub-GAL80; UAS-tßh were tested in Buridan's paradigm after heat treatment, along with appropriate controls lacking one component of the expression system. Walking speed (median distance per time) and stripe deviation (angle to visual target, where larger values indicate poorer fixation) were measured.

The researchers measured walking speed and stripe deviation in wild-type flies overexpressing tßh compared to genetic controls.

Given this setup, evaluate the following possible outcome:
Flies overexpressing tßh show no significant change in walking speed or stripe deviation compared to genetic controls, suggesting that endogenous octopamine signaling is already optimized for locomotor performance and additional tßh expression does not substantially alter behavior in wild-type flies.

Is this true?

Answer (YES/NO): NO